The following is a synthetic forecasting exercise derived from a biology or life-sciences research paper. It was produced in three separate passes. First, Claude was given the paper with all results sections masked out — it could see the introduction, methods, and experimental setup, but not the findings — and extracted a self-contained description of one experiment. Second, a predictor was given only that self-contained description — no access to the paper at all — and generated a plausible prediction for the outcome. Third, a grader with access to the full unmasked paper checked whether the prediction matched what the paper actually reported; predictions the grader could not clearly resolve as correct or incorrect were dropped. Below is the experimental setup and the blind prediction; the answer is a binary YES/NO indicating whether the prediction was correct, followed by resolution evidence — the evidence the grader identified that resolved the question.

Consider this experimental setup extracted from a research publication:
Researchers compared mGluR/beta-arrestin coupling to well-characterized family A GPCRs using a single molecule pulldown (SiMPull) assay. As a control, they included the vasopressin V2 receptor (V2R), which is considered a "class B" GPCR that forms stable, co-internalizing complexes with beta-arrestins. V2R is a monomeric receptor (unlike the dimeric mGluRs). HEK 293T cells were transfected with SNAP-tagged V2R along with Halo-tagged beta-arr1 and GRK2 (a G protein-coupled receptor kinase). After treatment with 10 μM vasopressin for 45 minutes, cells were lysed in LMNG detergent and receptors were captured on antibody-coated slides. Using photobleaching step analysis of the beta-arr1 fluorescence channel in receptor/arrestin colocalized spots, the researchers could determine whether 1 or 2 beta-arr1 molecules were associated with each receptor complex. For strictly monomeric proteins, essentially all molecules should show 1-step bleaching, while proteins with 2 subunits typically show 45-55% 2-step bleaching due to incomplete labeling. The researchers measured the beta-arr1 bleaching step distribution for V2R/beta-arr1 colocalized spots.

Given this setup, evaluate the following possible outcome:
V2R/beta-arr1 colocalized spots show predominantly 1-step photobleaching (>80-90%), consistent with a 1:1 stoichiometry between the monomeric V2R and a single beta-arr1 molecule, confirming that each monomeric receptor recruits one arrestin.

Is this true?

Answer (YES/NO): YES